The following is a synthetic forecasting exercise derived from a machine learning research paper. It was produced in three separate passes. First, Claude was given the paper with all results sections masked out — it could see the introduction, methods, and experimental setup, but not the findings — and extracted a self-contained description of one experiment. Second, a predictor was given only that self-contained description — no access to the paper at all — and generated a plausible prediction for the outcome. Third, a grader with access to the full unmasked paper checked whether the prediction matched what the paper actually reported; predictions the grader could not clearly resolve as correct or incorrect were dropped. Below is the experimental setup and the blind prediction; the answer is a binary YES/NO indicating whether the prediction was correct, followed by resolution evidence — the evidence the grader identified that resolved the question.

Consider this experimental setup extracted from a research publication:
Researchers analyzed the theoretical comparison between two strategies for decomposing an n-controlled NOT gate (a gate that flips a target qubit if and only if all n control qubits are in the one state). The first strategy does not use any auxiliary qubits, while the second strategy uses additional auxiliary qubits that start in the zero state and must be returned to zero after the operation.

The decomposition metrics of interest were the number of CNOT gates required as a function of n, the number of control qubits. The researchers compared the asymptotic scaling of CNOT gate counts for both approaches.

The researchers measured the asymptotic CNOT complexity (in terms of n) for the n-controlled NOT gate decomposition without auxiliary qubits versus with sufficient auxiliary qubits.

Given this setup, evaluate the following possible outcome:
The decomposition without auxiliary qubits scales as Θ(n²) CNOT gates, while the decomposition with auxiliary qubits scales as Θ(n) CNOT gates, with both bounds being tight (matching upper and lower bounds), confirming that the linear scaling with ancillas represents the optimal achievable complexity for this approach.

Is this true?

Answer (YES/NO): NO